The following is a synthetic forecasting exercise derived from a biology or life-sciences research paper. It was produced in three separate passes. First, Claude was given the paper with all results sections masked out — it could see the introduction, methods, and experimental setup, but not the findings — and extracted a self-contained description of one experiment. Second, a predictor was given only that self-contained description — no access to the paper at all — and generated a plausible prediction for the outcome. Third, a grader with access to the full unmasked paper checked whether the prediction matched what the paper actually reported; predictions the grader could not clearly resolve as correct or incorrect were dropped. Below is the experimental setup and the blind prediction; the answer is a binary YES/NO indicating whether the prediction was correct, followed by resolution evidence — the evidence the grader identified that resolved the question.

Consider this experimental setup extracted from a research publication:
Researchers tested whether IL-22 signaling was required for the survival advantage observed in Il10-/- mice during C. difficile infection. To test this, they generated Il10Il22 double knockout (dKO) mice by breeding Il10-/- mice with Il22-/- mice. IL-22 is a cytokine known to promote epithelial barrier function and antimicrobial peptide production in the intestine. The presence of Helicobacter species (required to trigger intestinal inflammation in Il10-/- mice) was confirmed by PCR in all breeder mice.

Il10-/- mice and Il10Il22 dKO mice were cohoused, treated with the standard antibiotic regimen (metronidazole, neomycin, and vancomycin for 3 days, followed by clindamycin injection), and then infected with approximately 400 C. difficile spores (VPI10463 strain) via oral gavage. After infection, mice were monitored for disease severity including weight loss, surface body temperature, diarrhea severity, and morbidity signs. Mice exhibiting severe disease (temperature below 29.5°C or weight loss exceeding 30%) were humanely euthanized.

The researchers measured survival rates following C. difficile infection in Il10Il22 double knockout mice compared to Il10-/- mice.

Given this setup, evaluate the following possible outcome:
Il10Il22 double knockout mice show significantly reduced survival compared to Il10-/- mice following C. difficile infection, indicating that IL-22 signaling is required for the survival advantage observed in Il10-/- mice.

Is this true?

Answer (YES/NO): YES